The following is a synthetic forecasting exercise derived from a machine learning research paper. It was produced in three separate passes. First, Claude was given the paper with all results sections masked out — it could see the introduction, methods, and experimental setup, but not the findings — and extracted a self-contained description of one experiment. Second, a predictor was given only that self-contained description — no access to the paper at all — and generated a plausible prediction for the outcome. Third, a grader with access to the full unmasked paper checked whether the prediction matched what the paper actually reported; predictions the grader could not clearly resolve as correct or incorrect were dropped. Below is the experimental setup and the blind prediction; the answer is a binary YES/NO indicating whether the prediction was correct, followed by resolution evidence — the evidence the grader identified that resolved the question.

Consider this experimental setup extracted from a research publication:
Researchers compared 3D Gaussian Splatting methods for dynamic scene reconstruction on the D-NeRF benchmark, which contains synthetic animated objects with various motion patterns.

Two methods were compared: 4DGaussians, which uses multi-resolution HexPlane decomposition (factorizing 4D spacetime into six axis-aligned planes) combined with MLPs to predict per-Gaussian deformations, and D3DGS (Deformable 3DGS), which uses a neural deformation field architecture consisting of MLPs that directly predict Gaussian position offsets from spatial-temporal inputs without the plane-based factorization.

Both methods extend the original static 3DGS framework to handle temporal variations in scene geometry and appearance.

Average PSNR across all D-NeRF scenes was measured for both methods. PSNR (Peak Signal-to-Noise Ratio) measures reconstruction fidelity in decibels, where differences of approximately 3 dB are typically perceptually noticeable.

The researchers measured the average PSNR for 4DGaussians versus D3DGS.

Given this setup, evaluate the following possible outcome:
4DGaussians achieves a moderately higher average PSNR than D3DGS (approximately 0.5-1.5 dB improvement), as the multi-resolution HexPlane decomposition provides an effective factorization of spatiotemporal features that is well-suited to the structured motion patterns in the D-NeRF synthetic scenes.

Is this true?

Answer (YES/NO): NO